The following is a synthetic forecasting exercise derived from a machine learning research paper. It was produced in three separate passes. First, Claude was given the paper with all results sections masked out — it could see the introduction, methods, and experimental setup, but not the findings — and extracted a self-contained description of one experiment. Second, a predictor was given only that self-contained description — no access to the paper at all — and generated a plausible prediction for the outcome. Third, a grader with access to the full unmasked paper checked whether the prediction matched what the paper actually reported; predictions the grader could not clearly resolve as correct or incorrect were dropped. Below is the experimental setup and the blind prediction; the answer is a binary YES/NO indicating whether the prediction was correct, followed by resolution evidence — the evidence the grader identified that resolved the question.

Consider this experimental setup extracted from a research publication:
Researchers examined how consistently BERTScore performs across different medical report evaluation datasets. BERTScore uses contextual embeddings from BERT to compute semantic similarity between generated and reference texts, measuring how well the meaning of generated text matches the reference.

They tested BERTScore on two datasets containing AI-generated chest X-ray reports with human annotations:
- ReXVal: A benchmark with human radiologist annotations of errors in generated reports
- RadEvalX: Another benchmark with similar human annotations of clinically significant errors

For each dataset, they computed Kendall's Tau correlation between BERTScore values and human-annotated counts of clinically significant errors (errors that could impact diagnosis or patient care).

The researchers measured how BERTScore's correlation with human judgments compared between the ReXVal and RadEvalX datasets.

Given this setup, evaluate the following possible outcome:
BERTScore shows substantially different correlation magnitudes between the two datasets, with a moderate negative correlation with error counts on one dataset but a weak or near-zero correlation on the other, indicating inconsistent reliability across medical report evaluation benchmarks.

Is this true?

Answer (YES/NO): NO